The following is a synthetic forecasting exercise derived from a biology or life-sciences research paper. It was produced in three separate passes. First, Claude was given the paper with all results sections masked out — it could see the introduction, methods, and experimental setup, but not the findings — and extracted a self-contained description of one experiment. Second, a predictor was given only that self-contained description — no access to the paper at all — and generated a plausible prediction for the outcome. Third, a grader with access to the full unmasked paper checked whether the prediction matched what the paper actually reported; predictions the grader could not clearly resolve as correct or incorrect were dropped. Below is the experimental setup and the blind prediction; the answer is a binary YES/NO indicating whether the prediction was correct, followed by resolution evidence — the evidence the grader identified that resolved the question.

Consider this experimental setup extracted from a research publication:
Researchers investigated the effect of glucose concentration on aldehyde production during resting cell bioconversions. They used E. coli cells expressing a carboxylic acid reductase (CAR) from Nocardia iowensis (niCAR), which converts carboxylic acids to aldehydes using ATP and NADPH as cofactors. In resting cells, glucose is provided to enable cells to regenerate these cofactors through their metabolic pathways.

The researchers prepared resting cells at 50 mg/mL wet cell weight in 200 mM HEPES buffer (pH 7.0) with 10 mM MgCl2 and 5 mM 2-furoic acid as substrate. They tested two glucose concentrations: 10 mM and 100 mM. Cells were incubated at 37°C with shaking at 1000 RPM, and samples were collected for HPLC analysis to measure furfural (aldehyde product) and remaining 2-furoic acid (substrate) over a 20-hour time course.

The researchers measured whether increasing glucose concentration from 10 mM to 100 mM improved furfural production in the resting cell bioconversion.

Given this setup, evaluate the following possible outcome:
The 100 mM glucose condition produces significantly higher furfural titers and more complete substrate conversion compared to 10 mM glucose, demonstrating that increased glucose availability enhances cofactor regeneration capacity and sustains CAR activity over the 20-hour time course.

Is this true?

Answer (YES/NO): NO